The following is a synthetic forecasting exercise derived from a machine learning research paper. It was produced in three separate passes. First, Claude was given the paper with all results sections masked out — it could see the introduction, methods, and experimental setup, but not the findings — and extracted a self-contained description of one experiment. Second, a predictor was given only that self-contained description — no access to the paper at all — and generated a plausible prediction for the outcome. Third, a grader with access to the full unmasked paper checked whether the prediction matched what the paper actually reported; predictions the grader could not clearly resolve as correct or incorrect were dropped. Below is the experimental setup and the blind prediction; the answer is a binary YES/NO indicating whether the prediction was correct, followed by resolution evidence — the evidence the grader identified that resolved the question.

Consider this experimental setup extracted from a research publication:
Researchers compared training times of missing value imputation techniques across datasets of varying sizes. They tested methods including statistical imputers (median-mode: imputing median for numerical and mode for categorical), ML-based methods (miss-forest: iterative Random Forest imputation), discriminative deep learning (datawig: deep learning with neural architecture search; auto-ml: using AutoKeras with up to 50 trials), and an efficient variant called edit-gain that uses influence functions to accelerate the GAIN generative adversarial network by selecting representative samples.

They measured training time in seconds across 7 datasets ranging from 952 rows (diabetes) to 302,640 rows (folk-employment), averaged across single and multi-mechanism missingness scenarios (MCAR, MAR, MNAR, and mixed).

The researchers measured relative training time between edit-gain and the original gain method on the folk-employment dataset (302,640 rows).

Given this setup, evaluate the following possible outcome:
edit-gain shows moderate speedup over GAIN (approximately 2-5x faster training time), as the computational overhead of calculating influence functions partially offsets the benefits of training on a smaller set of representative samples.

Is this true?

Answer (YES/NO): NO